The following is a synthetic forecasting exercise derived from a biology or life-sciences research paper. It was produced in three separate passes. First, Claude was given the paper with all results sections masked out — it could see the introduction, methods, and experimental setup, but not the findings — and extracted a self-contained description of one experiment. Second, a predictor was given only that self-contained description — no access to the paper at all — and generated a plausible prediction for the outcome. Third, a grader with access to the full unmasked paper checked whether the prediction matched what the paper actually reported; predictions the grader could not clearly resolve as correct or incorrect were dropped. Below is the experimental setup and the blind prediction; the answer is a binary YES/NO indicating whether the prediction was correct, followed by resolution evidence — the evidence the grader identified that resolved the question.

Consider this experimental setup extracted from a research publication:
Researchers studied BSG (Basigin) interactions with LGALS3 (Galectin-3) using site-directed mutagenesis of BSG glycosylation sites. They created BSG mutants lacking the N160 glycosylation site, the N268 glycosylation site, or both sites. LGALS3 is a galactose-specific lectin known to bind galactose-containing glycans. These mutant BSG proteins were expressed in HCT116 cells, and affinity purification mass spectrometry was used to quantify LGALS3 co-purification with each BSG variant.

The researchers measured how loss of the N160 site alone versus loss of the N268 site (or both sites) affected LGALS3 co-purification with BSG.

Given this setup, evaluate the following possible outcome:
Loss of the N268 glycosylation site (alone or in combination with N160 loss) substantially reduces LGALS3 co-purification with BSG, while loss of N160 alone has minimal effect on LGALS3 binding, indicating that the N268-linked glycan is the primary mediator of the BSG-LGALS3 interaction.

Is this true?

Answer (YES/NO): YES